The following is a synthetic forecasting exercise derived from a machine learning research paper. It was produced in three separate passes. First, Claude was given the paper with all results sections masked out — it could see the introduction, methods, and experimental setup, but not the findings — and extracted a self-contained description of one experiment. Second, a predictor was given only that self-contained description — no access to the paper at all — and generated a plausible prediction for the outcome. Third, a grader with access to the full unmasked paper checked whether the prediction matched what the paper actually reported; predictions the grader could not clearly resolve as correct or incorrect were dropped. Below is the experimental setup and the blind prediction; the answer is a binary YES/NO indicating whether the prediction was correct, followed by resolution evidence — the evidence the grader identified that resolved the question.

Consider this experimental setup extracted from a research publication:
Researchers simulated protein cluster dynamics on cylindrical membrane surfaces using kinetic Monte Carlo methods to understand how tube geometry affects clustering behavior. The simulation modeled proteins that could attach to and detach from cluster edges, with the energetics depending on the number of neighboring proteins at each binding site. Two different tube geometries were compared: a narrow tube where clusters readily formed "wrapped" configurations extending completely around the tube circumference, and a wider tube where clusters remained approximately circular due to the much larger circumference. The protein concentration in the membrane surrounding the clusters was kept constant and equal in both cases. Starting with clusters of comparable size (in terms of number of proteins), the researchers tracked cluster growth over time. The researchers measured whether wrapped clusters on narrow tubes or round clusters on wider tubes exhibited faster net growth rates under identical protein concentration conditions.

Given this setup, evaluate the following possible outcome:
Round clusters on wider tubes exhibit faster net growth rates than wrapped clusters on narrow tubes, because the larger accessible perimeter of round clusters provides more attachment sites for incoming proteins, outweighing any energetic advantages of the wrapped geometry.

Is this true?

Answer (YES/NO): NO